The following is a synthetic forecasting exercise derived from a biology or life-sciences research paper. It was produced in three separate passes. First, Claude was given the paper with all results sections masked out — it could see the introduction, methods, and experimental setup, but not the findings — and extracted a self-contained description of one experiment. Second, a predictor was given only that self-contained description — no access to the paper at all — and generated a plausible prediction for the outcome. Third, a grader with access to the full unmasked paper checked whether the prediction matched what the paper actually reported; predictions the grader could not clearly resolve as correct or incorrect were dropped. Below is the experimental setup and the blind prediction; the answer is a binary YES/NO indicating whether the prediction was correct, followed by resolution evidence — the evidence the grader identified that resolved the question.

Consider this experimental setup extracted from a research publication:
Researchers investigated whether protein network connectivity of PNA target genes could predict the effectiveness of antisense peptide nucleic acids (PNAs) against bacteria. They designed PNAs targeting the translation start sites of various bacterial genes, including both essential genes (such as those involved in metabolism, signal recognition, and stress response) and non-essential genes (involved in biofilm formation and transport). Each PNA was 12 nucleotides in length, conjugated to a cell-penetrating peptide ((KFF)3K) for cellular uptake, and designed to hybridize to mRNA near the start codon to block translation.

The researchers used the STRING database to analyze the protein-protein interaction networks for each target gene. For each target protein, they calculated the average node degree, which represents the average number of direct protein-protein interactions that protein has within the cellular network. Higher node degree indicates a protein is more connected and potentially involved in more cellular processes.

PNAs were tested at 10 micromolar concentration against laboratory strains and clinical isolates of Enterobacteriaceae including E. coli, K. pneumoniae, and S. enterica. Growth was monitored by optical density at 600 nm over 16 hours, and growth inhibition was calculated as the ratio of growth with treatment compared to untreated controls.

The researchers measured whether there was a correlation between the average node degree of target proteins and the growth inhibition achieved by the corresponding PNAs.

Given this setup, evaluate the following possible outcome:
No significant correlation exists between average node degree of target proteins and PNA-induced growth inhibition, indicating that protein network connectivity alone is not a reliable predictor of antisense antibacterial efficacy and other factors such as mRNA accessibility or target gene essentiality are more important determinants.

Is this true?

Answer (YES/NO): NO